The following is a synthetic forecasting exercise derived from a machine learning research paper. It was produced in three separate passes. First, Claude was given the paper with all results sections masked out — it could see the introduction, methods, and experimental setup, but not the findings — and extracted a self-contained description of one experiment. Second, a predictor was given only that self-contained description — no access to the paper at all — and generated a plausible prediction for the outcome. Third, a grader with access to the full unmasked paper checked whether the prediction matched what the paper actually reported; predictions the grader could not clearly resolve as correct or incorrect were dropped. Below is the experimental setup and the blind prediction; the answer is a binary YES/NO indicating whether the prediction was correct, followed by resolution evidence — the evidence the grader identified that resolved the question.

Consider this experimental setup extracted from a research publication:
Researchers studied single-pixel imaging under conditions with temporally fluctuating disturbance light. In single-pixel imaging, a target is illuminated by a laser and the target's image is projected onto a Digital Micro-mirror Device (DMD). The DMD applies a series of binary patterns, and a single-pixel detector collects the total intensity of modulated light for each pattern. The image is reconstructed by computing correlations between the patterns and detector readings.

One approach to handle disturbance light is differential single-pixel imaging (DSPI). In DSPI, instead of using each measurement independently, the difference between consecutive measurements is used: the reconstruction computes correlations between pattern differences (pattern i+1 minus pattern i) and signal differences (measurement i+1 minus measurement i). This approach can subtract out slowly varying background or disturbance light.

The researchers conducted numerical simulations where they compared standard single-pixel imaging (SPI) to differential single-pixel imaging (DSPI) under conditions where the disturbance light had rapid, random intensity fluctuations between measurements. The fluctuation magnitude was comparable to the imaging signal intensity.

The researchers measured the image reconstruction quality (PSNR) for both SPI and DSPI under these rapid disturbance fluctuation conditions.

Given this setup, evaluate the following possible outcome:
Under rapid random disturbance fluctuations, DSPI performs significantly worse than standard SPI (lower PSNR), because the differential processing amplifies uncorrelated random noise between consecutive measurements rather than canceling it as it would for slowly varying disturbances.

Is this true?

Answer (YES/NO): YES